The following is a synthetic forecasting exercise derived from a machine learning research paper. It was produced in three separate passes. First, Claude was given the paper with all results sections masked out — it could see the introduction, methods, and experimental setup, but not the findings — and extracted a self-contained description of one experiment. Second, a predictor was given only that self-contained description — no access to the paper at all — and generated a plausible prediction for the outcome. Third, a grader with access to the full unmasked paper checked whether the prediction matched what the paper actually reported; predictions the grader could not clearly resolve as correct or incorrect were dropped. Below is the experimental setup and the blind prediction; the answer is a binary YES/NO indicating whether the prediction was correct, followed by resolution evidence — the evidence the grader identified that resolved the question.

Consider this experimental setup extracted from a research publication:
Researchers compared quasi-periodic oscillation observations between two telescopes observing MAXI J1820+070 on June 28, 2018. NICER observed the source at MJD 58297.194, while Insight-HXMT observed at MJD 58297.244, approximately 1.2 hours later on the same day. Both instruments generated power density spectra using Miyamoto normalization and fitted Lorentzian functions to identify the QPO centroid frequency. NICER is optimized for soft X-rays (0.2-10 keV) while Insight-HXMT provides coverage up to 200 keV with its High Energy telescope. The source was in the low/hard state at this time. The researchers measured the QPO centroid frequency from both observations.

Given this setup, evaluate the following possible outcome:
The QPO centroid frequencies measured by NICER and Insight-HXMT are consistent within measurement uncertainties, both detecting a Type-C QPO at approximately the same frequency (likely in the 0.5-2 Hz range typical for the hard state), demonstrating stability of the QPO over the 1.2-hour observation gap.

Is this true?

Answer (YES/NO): NO